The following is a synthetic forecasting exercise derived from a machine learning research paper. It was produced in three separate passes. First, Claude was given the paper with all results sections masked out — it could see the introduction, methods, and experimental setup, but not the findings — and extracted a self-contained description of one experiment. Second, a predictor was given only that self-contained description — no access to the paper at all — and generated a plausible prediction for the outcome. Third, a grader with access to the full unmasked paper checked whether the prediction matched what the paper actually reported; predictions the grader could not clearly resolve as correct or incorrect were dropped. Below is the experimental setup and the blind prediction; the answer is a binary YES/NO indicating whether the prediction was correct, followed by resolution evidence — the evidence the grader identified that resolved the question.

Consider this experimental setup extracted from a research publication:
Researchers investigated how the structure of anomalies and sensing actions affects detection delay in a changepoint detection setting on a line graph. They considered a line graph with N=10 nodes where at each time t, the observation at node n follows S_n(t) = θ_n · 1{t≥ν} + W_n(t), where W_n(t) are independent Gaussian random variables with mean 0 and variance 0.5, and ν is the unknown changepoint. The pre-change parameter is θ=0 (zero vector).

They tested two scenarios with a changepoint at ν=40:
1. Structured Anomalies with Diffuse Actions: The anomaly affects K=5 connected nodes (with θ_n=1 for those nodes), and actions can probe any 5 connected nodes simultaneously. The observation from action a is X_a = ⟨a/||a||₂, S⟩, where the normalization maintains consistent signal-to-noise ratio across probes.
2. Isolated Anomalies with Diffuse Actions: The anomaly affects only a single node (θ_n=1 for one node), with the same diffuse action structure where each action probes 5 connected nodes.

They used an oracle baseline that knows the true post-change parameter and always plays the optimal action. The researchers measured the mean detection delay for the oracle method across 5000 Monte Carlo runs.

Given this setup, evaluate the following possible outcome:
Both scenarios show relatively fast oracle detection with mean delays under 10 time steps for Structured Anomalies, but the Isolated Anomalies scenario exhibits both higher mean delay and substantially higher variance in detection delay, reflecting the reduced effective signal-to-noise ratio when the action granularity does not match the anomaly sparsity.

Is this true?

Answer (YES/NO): NO